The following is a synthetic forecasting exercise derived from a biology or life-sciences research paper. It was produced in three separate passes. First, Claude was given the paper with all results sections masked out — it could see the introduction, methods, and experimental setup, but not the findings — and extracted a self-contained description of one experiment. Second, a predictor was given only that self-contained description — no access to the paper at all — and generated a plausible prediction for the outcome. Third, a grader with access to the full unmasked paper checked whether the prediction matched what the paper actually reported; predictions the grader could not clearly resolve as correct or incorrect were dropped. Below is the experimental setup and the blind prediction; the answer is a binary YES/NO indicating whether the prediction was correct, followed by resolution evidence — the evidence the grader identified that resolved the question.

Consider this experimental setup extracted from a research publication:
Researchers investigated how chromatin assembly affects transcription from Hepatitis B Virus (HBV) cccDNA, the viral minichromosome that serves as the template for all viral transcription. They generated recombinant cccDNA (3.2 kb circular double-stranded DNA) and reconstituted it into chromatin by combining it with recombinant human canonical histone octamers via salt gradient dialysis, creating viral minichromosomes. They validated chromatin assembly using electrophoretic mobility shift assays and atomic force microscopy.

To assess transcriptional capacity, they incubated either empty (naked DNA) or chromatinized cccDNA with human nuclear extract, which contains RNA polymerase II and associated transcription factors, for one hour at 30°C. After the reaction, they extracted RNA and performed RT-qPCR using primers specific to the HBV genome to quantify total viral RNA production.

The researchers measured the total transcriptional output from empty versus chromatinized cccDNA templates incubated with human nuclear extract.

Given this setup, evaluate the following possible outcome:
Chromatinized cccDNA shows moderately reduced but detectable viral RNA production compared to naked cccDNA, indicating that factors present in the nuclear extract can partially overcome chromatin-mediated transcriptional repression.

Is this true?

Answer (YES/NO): NO